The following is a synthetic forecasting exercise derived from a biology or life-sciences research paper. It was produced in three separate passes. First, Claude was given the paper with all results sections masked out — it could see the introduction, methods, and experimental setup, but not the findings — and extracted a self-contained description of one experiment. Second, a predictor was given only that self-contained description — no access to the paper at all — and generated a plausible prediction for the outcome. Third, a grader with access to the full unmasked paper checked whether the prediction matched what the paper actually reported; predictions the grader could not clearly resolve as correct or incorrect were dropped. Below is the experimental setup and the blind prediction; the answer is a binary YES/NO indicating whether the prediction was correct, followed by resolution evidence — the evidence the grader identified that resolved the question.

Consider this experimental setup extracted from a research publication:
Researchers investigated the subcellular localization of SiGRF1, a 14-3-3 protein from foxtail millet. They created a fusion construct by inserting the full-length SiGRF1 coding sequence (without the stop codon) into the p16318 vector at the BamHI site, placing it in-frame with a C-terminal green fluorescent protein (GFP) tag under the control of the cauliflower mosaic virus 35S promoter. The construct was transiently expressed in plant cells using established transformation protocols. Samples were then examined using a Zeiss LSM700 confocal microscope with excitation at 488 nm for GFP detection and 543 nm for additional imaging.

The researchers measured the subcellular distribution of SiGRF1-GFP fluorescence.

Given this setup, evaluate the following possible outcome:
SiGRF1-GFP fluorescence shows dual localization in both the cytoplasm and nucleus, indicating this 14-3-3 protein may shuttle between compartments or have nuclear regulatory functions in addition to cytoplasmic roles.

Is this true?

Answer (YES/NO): NO